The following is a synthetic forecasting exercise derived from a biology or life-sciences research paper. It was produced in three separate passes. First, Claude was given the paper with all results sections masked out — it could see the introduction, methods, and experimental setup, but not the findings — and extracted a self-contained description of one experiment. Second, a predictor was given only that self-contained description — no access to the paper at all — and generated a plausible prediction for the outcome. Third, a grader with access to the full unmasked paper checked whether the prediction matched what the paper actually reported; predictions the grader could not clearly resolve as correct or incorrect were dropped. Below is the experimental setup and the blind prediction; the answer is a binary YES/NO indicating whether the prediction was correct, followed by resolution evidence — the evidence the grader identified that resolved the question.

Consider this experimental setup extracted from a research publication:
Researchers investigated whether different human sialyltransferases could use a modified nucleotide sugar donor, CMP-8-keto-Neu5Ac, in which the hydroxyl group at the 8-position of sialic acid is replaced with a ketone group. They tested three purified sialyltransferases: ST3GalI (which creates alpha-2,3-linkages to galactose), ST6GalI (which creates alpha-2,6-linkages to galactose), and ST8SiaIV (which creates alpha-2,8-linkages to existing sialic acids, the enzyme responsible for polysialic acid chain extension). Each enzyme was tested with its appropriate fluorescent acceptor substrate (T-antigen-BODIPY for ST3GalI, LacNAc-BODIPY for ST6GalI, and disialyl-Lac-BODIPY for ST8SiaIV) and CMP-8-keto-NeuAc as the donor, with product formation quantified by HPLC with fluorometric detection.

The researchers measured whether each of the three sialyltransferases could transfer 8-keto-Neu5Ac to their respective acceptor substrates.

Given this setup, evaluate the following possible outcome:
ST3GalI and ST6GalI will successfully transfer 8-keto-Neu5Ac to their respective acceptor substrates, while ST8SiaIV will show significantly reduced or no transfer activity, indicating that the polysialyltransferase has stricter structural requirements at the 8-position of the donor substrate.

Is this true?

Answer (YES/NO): NO